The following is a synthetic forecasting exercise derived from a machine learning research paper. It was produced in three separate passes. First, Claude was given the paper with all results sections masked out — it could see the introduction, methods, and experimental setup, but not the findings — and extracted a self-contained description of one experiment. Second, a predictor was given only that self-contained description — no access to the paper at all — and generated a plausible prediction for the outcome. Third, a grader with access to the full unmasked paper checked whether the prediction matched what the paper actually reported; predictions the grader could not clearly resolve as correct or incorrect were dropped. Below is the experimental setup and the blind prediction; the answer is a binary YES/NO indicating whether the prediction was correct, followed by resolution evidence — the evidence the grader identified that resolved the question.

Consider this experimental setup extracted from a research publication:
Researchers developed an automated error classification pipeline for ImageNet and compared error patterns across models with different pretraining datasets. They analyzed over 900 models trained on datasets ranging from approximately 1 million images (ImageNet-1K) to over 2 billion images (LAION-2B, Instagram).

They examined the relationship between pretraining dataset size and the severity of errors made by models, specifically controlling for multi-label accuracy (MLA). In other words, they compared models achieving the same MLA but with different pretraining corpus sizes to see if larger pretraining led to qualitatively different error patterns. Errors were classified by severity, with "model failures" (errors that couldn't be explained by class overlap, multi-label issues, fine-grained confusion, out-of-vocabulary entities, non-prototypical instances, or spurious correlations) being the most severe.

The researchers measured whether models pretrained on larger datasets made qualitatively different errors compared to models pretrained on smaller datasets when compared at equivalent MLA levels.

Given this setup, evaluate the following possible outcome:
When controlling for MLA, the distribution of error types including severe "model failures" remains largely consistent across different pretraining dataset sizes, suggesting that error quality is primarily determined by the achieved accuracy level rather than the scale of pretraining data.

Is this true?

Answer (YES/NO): NO